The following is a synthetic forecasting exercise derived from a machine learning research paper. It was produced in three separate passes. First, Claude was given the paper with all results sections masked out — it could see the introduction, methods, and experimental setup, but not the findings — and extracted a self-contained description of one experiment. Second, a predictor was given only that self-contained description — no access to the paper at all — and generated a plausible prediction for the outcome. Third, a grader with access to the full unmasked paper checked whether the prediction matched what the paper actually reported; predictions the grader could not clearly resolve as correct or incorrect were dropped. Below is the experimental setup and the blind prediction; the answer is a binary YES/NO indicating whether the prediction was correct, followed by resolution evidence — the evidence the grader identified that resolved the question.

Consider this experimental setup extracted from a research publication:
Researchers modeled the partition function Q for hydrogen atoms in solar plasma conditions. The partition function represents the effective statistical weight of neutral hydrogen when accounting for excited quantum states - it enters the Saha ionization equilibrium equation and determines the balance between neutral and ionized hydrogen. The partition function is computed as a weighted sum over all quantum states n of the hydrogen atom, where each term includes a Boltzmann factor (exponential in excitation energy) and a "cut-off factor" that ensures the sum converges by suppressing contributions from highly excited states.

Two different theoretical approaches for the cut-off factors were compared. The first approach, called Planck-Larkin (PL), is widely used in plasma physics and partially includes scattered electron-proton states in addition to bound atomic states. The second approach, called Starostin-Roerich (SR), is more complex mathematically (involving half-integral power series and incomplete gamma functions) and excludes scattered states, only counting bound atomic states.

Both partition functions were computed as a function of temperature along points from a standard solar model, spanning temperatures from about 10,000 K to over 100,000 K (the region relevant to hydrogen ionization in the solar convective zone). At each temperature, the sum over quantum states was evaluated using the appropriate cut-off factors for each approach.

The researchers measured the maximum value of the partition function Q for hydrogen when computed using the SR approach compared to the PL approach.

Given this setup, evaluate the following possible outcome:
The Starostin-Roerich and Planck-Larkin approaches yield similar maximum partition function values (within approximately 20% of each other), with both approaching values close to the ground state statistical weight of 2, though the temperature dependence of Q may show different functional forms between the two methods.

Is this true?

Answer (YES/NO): NO